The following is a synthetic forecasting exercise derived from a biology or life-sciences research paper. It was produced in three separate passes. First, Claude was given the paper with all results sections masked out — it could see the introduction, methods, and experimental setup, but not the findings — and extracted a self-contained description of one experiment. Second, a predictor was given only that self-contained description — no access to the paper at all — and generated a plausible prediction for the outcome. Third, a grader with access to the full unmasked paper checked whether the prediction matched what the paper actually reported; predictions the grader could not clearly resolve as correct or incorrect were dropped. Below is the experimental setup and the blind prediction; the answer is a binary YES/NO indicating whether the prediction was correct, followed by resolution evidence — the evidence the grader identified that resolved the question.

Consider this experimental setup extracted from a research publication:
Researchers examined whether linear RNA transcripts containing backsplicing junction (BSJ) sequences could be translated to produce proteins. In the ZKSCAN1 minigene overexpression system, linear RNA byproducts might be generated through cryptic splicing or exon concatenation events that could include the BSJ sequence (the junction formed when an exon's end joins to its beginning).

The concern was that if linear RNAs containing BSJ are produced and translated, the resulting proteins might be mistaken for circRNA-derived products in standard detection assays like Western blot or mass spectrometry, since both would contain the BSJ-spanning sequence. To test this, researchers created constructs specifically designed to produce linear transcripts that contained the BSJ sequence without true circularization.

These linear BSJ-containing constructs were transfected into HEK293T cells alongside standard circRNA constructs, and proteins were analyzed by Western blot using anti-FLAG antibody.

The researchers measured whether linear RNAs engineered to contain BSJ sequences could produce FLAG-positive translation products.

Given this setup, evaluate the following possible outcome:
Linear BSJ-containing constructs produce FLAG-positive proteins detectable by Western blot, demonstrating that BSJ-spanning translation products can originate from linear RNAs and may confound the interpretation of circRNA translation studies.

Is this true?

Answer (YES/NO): YES